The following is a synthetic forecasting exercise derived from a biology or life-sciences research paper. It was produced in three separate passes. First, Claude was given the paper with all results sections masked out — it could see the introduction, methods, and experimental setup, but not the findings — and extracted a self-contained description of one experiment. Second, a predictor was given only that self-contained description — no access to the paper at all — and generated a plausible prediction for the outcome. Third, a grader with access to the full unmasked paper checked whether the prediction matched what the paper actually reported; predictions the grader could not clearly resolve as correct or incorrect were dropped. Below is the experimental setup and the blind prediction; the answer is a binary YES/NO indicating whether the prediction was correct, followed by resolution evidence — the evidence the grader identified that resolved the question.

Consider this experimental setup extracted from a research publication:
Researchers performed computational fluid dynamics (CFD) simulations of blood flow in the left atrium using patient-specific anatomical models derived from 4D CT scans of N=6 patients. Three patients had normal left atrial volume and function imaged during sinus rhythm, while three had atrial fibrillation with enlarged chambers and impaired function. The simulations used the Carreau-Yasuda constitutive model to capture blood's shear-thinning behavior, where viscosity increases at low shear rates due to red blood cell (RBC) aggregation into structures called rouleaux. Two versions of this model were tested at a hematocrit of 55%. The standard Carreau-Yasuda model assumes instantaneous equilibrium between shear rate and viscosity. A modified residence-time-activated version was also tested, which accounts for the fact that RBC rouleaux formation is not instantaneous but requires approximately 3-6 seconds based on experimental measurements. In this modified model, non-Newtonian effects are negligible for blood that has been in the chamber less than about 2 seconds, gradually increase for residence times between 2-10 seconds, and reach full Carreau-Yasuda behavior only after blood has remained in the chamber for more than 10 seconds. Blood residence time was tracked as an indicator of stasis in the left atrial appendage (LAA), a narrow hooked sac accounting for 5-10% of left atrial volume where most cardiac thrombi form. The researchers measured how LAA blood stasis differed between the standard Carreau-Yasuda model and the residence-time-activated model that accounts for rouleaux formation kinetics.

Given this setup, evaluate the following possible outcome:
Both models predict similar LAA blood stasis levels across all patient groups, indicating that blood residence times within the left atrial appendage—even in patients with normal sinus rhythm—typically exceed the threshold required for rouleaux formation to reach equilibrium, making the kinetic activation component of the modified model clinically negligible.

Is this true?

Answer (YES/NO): NO